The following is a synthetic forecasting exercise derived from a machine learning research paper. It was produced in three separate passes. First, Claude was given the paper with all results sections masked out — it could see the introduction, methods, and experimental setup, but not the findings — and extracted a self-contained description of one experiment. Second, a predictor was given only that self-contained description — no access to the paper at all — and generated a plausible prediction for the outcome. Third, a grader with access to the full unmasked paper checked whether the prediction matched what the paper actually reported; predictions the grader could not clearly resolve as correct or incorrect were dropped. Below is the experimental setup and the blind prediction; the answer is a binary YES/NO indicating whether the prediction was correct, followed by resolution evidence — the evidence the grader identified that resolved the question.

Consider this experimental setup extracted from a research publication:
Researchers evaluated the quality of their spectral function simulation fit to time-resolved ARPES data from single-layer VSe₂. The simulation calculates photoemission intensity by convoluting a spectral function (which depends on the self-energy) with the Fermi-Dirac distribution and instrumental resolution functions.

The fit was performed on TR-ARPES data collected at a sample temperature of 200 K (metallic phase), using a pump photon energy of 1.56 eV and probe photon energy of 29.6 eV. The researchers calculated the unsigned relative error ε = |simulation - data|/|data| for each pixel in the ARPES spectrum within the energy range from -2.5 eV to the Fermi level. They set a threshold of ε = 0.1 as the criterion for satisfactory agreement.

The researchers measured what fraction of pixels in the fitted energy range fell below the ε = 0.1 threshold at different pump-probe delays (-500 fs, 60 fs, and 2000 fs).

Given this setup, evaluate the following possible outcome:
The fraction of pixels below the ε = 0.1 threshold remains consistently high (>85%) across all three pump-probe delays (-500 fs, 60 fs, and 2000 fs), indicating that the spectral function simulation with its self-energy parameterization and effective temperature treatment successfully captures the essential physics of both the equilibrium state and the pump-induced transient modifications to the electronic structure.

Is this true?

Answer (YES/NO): YES